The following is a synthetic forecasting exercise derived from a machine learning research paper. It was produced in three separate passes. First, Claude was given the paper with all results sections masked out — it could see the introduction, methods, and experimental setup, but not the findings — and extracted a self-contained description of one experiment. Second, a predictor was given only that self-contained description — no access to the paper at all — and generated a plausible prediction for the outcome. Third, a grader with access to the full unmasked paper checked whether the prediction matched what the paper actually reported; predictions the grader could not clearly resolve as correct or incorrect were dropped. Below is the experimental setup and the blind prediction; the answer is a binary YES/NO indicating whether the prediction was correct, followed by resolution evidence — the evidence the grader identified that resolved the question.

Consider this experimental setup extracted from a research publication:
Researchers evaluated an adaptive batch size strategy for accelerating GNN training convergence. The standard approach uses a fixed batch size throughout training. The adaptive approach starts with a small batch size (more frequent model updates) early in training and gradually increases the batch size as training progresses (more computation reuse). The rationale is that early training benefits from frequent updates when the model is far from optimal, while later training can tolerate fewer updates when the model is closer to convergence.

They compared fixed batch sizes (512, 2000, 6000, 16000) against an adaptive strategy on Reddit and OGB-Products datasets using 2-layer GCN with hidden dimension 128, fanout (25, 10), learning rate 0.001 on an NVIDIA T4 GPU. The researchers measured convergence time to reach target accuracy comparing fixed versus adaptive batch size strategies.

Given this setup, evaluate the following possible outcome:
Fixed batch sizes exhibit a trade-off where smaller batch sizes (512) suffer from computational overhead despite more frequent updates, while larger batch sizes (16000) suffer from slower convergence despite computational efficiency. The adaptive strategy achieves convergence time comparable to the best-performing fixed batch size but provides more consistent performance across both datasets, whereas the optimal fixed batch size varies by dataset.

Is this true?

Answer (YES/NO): NO